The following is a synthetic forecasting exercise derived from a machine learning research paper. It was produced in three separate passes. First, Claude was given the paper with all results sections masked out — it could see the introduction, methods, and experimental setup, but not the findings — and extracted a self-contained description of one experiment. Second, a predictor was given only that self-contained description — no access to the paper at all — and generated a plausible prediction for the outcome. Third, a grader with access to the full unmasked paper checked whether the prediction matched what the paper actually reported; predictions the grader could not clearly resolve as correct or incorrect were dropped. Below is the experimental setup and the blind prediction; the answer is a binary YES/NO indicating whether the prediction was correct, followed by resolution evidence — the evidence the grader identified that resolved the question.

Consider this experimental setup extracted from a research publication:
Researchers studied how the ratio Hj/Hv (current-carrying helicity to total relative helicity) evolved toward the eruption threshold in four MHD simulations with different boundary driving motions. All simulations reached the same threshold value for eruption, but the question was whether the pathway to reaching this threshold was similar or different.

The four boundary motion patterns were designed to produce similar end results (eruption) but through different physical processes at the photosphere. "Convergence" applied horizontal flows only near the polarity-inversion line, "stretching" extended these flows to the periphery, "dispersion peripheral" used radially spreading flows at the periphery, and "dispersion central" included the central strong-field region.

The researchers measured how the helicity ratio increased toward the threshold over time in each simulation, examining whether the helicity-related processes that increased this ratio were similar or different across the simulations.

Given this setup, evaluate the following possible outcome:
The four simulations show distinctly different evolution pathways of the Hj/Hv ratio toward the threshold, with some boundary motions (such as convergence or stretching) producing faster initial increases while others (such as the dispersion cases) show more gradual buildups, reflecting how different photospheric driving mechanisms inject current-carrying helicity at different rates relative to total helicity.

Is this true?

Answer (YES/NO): NO